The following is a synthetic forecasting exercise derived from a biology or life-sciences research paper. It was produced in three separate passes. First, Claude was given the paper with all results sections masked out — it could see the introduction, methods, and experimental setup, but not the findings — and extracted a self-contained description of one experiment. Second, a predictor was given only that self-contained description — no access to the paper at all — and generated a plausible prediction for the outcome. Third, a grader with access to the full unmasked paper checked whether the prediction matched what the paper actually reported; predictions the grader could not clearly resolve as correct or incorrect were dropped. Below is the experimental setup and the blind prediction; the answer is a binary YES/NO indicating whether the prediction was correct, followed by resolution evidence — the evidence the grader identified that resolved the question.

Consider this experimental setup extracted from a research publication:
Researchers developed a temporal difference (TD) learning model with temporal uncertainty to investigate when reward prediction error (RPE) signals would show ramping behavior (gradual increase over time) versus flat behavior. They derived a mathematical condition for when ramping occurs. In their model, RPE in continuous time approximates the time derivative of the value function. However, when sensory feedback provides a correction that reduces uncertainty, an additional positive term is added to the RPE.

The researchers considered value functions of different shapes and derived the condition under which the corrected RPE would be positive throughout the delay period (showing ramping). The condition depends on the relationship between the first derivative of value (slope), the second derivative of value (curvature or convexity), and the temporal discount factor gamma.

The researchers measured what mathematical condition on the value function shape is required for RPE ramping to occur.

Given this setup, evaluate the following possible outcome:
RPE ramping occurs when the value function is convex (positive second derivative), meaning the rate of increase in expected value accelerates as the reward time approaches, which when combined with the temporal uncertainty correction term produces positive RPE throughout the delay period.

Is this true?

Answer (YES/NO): NO